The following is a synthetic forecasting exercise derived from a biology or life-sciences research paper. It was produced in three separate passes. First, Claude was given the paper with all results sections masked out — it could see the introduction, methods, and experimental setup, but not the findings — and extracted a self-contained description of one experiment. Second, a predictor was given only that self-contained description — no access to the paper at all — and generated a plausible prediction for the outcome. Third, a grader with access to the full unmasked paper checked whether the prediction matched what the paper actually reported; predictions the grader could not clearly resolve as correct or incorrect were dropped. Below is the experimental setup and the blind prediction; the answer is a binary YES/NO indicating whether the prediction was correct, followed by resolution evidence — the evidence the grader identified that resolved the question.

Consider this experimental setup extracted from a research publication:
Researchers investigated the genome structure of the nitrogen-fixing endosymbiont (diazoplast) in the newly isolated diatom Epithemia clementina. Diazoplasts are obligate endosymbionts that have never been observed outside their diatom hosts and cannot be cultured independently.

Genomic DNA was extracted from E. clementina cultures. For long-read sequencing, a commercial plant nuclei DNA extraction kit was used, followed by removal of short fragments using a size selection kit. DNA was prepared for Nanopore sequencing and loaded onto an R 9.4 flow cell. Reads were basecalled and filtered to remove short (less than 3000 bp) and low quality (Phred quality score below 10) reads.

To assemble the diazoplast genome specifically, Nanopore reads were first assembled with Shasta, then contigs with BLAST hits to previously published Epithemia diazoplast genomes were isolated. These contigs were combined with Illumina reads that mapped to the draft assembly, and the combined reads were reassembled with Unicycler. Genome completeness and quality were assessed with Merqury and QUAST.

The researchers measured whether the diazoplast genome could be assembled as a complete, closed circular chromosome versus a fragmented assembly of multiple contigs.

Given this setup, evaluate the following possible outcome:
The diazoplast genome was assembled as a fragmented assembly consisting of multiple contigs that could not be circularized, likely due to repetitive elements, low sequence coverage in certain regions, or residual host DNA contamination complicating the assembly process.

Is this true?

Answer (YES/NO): NO